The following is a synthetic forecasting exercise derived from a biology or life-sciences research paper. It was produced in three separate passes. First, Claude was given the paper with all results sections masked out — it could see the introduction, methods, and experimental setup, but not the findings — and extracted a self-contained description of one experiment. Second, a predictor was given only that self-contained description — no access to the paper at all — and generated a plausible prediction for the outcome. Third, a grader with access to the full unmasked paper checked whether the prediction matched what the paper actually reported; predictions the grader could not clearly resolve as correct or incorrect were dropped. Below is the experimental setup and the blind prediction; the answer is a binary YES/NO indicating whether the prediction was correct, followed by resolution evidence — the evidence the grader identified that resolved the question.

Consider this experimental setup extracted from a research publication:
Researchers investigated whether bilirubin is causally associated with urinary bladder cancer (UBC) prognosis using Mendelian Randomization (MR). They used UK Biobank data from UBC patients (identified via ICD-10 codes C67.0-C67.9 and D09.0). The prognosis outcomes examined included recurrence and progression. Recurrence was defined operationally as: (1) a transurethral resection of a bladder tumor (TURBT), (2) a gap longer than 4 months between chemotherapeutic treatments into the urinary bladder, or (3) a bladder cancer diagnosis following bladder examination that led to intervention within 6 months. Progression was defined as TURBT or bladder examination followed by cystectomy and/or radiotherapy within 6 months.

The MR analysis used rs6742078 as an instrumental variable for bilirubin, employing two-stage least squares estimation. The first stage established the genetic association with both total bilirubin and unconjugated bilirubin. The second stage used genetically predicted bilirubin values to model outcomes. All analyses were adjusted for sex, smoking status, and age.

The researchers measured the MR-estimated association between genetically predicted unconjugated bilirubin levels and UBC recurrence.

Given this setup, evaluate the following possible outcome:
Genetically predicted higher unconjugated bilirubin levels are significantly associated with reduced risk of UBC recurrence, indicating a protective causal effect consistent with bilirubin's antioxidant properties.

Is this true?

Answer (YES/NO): NO